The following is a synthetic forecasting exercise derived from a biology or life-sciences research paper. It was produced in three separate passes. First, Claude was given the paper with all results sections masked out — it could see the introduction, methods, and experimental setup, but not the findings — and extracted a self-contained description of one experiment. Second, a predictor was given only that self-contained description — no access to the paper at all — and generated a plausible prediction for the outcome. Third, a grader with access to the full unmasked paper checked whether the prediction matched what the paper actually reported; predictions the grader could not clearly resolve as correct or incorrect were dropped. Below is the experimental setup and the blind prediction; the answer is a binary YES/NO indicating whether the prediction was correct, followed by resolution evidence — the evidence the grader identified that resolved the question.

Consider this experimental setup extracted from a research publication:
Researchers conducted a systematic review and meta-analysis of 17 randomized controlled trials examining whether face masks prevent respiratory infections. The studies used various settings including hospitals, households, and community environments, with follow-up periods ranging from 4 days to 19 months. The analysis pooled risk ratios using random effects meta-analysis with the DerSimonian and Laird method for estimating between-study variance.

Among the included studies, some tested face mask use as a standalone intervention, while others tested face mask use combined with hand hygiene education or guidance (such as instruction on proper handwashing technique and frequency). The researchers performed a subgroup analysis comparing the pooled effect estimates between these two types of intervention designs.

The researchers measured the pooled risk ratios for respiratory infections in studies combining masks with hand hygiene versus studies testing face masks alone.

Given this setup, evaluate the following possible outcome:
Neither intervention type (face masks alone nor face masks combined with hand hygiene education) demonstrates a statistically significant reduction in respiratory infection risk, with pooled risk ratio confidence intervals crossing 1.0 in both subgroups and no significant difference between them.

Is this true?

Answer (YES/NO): NO